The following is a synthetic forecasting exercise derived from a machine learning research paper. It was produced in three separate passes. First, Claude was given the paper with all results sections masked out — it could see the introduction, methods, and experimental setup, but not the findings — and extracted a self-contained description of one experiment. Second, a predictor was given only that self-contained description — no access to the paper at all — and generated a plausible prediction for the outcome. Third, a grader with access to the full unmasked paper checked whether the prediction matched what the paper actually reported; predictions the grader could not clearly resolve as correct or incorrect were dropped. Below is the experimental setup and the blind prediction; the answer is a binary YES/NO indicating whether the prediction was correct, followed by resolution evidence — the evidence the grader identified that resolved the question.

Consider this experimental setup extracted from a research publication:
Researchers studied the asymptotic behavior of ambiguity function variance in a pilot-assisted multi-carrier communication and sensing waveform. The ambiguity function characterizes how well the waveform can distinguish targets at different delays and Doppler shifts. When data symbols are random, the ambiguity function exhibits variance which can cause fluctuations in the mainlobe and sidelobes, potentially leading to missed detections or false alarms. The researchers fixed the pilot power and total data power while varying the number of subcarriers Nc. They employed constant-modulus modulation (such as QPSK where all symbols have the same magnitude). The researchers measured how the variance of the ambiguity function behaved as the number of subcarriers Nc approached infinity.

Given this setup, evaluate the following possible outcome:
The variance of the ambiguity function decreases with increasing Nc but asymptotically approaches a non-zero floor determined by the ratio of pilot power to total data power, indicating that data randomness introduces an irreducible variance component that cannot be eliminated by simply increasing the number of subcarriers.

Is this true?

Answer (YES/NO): NO